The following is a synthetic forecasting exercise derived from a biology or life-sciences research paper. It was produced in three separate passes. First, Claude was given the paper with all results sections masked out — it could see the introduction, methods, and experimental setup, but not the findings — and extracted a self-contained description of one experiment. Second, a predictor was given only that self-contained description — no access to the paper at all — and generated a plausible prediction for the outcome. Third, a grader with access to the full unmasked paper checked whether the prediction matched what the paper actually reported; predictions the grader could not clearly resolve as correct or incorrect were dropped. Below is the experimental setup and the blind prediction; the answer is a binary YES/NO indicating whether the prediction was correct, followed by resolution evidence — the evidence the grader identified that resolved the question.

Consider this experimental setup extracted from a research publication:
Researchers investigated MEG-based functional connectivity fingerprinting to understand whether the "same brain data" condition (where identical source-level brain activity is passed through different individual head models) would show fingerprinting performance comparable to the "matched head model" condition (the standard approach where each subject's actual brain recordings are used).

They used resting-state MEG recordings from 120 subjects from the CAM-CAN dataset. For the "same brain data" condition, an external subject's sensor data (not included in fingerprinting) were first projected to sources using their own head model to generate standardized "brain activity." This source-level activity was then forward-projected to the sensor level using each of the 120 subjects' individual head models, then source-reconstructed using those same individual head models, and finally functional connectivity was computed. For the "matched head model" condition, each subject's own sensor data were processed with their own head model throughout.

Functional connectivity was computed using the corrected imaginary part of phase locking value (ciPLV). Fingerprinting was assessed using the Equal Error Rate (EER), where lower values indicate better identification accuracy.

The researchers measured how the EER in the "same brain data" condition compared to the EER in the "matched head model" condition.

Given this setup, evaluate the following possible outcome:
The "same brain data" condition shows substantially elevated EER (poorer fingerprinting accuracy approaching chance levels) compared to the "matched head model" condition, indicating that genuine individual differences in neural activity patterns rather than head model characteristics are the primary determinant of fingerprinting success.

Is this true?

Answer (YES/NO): NO